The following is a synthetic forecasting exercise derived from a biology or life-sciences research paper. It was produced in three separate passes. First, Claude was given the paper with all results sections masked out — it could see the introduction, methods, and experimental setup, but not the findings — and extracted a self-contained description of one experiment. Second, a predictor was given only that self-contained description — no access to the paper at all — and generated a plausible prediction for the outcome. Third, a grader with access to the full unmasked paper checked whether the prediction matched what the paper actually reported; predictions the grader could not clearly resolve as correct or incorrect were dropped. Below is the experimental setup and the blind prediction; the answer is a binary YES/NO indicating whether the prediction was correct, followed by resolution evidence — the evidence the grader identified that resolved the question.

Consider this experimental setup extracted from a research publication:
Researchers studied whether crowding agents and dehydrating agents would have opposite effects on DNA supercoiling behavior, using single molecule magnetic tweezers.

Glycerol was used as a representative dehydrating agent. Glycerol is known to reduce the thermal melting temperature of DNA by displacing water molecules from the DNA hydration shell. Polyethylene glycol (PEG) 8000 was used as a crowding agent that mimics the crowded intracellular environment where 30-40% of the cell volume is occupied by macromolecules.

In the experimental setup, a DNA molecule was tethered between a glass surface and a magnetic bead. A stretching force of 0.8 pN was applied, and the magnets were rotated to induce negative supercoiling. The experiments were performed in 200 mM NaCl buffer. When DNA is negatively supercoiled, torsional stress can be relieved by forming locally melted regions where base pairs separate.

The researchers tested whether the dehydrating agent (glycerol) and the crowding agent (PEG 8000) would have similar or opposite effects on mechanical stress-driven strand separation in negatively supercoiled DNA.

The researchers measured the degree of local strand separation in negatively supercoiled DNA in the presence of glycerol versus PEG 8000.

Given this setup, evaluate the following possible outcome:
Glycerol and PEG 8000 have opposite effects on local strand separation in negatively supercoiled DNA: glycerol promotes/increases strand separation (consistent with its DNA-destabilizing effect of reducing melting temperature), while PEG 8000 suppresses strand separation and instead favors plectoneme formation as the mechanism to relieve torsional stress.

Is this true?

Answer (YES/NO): YES